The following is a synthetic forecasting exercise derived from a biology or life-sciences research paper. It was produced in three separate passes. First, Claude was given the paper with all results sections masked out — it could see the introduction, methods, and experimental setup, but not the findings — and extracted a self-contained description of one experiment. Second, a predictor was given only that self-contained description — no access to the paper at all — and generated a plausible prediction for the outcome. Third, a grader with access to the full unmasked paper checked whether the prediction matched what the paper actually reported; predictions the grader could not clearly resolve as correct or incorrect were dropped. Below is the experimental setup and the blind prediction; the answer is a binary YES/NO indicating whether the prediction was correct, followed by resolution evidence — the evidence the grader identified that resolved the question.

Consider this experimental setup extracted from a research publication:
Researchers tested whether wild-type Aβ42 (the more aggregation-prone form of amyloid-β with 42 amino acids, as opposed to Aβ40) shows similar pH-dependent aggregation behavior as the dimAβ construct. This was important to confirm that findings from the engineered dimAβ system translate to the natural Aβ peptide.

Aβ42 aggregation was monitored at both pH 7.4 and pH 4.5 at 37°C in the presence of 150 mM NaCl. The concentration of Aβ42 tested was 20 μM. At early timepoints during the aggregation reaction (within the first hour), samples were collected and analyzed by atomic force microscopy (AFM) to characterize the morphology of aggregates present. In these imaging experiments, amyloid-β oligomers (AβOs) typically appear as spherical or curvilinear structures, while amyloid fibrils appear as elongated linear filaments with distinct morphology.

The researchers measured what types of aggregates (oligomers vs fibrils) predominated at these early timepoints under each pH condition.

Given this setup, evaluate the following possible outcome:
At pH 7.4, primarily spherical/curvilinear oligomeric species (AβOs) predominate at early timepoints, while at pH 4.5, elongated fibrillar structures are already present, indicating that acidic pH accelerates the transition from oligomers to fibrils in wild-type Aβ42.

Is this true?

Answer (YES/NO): NO